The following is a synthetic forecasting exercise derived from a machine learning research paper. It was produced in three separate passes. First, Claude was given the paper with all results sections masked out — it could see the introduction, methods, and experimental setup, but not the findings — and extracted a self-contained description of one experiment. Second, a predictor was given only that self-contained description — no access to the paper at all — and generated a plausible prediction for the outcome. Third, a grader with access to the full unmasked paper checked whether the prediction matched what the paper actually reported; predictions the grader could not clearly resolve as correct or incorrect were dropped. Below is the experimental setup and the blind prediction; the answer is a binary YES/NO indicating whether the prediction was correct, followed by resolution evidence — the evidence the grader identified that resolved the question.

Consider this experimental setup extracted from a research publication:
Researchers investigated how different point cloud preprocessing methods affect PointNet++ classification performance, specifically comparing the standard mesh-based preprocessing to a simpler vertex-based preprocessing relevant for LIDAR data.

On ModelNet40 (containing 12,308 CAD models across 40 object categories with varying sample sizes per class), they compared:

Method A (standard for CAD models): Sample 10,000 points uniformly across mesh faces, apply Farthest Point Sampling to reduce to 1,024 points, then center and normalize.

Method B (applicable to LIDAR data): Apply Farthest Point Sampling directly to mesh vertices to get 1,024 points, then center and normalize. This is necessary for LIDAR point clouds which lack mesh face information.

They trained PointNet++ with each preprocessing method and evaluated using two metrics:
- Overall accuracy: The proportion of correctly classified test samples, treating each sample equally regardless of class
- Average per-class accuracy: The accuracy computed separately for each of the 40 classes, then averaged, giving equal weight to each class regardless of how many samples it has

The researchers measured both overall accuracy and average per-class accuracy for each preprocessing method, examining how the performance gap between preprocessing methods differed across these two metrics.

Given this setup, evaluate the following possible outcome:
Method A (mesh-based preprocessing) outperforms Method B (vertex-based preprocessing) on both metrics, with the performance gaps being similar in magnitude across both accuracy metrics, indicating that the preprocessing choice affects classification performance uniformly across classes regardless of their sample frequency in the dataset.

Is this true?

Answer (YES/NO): NO